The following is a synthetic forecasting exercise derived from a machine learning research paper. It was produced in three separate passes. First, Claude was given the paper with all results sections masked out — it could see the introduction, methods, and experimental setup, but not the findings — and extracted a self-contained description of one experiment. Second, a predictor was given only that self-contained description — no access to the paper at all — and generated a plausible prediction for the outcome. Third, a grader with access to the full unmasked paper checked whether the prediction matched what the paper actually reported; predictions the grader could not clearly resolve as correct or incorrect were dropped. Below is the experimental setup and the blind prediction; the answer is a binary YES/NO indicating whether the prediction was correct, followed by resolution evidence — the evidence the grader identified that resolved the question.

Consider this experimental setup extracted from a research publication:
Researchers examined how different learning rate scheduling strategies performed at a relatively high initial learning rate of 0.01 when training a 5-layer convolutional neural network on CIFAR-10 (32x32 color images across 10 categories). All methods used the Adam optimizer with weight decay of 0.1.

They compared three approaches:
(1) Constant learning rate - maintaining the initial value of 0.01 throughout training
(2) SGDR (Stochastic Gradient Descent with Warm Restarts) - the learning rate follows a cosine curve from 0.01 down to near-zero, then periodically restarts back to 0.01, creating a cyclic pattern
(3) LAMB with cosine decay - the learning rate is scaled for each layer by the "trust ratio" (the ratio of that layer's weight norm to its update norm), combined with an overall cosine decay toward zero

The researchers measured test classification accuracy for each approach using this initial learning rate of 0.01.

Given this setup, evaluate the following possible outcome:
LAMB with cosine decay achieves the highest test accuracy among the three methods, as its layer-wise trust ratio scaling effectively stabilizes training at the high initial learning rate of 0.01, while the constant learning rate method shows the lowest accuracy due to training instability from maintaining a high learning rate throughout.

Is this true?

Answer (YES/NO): YES